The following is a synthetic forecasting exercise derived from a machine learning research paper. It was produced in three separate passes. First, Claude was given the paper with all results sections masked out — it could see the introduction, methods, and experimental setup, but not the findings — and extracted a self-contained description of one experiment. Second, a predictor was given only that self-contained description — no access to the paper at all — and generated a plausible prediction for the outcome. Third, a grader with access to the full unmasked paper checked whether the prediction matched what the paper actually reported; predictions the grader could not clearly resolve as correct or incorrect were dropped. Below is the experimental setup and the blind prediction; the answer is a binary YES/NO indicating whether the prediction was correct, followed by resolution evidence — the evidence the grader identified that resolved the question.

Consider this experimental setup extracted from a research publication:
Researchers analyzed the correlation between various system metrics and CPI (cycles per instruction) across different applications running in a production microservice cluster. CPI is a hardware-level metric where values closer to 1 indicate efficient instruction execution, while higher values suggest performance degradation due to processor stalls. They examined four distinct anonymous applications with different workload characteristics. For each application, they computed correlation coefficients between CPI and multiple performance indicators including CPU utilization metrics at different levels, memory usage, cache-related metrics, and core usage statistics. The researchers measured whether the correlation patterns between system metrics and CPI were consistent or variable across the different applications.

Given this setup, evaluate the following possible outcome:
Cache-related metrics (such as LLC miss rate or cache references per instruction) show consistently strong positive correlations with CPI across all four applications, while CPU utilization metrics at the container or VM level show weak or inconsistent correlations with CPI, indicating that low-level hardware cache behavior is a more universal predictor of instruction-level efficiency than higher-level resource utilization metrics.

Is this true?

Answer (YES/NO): NO